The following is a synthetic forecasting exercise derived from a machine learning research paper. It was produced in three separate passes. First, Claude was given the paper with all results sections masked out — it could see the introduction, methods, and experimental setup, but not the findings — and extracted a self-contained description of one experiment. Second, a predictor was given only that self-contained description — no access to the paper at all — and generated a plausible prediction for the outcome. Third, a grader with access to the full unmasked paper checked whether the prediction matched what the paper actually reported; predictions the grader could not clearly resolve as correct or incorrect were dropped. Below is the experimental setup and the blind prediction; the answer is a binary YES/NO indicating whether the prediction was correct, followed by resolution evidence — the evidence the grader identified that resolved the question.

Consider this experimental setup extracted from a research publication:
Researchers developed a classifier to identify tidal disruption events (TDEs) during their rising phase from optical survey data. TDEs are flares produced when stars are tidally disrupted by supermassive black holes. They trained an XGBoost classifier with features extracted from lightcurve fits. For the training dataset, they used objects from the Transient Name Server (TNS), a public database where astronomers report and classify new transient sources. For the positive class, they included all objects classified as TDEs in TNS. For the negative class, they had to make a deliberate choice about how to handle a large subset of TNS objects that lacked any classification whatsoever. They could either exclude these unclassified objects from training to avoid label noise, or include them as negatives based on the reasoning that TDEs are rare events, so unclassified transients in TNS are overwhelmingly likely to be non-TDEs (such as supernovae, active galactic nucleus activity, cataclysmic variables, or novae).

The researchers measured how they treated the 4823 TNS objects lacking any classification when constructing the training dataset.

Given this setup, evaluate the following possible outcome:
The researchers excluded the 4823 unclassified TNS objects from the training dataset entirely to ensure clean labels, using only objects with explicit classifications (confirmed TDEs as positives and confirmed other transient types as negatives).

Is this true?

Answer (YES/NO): NO